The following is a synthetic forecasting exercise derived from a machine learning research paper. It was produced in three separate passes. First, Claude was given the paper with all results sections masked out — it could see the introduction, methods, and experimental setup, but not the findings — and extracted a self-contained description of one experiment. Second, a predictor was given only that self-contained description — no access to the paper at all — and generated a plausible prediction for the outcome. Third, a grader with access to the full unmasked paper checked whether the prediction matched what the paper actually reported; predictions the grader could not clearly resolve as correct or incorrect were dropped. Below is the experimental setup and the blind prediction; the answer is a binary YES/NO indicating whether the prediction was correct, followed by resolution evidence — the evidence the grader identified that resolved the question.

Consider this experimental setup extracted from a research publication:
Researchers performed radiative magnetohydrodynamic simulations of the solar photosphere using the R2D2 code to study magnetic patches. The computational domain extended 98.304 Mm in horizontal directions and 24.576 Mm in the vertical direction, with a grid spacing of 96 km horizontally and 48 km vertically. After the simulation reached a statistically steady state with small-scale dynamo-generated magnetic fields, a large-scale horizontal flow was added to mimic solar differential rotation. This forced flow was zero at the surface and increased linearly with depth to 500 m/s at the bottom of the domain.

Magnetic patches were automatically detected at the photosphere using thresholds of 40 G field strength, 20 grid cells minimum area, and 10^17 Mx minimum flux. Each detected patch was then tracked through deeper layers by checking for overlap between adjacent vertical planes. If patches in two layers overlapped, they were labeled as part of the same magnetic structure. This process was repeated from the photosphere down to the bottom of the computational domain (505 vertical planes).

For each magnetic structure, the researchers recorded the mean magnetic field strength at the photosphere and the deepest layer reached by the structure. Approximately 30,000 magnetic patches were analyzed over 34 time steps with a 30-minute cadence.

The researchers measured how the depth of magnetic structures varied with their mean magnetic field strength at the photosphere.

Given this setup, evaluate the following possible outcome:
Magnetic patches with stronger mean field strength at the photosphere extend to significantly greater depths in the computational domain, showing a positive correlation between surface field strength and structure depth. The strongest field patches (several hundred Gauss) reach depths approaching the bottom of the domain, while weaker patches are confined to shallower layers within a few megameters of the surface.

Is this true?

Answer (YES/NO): NO